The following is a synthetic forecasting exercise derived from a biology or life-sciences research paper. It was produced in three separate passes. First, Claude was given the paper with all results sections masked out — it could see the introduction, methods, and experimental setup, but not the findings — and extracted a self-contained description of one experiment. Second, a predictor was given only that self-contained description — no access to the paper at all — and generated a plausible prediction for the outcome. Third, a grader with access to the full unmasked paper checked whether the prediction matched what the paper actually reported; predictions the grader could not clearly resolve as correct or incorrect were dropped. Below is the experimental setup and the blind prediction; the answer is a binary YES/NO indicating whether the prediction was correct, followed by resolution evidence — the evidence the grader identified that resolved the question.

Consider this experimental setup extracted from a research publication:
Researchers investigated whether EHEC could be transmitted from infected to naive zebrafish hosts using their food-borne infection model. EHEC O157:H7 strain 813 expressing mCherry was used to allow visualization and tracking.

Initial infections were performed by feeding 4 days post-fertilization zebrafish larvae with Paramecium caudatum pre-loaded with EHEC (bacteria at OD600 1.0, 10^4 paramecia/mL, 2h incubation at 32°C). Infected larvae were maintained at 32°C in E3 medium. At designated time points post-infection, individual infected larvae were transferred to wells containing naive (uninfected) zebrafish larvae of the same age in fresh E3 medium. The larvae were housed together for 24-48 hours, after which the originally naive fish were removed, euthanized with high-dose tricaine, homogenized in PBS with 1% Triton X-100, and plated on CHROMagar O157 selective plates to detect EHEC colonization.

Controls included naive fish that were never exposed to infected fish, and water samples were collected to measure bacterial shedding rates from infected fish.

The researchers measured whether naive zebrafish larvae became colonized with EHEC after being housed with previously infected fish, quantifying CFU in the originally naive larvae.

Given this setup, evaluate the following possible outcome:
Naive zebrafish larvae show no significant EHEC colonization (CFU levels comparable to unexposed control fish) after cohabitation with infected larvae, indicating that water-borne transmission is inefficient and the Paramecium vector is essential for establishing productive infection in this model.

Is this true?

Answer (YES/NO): NO